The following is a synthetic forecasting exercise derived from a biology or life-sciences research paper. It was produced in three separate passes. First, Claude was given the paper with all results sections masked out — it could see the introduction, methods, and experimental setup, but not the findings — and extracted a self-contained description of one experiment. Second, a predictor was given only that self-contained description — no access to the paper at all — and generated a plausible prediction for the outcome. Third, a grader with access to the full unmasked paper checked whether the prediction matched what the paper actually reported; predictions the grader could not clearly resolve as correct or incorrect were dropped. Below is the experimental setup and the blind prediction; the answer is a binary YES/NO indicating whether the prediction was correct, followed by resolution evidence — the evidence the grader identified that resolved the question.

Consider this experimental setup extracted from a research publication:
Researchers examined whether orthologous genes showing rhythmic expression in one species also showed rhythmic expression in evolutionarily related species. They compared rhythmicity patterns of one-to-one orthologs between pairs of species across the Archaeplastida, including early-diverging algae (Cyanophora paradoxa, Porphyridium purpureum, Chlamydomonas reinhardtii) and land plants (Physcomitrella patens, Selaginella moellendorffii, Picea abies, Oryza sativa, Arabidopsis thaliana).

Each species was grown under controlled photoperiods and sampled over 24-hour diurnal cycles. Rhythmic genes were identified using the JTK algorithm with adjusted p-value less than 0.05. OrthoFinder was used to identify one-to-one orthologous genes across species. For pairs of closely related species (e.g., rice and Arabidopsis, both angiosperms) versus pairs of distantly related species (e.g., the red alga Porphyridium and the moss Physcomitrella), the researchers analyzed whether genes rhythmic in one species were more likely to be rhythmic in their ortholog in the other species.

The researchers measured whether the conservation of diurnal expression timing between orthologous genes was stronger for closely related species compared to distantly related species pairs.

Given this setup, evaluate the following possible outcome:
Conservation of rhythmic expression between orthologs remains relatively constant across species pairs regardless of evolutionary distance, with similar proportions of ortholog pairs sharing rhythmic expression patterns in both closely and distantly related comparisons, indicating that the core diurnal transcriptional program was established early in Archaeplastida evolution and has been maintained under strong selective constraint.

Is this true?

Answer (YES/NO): YES